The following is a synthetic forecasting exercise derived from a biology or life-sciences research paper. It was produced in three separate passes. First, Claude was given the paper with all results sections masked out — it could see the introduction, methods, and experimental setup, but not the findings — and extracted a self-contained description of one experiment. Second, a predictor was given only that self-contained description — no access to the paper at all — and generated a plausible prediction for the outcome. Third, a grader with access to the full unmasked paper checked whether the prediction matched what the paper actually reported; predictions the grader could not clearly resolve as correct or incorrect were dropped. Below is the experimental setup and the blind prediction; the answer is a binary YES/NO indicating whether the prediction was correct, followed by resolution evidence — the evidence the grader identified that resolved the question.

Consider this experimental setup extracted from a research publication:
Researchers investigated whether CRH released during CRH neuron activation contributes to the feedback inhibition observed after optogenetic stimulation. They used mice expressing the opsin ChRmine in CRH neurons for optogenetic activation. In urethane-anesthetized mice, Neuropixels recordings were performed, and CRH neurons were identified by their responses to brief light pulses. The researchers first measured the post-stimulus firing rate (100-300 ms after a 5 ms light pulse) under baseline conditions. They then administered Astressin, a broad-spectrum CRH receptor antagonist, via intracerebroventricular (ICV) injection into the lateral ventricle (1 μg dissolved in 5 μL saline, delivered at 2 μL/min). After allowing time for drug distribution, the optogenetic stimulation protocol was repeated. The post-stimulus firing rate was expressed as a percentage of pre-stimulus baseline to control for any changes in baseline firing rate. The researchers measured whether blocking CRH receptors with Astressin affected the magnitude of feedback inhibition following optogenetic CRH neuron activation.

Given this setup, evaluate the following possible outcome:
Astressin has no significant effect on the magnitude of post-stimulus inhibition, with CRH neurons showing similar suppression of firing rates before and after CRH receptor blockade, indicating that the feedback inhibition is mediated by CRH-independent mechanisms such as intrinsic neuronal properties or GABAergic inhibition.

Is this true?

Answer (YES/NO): YES